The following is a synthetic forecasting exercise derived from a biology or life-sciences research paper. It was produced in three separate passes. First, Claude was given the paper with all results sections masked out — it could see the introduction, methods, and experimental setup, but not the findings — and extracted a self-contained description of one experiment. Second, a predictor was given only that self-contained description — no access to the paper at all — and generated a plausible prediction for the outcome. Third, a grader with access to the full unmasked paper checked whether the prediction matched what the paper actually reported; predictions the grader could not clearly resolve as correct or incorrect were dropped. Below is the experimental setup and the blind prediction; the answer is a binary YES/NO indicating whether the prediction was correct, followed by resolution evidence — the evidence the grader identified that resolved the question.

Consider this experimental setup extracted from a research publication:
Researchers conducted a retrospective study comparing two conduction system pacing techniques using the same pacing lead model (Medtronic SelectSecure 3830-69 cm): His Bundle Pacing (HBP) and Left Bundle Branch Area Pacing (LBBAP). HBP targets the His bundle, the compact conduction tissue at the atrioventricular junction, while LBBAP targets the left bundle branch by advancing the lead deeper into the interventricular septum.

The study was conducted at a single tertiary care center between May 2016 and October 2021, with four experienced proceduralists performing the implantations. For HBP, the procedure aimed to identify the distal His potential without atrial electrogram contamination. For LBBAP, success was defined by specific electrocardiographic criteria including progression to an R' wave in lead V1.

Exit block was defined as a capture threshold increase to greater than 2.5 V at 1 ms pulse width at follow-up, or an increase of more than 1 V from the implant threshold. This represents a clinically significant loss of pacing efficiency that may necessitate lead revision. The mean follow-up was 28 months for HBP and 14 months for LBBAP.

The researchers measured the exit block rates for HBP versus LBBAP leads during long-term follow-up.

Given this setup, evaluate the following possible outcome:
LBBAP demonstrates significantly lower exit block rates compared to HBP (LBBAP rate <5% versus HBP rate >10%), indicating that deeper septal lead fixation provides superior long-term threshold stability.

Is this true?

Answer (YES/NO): YES